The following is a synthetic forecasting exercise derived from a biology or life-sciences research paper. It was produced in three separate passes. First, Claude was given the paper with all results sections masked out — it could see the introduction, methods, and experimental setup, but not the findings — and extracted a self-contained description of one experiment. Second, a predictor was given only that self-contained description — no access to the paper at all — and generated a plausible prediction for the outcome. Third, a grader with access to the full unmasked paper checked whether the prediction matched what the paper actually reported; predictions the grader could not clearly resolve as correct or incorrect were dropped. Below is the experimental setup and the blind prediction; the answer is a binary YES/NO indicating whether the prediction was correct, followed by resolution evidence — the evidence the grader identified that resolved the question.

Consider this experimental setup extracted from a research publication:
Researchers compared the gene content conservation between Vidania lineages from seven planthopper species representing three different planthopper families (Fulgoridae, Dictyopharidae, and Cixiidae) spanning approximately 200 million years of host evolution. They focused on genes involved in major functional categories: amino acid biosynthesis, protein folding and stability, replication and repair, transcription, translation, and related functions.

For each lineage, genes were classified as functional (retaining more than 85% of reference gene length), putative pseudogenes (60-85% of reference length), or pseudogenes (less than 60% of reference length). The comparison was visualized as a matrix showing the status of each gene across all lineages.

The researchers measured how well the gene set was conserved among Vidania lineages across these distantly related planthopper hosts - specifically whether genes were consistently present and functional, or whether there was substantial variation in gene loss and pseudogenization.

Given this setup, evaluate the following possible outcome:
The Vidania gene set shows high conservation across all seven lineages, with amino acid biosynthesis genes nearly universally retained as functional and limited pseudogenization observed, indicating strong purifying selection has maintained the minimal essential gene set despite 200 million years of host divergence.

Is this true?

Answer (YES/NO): YES